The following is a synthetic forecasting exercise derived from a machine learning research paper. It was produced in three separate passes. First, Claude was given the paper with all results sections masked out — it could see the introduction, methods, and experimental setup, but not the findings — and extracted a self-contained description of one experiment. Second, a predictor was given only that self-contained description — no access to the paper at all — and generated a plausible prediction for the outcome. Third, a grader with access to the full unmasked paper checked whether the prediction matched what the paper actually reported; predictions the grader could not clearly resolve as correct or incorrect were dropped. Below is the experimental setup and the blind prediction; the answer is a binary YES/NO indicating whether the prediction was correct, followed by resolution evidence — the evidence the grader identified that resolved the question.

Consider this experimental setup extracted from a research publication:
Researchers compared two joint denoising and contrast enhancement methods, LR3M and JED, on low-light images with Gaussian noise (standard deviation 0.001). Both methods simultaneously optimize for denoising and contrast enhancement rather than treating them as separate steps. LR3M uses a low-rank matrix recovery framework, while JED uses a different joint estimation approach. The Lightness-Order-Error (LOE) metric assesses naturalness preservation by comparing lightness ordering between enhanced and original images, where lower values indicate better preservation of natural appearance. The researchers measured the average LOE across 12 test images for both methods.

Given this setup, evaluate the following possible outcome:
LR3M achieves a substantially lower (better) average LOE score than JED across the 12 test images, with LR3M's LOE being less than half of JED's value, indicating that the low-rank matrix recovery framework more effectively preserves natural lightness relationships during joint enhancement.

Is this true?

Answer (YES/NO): NO